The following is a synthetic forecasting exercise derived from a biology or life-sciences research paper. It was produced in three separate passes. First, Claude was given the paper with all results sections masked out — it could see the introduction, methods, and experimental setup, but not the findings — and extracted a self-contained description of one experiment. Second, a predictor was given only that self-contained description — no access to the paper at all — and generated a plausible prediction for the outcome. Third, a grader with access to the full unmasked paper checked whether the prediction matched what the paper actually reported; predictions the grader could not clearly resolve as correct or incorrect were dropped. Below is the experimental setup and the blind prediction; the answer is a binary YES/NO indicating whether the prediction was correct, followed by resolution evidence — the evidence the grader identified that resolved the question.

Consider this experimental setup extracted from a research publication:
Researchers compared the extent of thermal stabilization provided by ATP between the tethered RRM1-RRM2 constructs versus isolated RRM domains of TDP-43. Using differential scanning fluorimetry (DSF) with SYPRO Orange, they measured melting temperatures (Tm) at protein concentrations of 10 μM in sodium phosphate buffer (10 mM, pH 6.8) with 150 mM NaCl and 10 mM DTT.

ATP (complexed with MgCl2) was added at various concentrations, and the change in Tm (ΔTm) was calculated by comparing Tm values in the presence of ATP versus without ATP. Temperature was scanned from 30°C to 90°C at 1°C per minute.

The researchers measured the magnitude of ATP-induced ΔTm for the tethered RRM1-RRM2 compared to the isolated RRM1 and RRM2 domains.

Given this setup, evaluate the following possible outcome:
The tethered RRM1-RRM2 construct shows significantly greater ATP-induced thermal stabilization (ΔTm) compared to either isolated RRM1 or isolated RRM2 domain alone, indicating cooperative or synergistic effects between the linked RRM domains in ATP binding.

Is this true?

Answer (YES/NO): YES